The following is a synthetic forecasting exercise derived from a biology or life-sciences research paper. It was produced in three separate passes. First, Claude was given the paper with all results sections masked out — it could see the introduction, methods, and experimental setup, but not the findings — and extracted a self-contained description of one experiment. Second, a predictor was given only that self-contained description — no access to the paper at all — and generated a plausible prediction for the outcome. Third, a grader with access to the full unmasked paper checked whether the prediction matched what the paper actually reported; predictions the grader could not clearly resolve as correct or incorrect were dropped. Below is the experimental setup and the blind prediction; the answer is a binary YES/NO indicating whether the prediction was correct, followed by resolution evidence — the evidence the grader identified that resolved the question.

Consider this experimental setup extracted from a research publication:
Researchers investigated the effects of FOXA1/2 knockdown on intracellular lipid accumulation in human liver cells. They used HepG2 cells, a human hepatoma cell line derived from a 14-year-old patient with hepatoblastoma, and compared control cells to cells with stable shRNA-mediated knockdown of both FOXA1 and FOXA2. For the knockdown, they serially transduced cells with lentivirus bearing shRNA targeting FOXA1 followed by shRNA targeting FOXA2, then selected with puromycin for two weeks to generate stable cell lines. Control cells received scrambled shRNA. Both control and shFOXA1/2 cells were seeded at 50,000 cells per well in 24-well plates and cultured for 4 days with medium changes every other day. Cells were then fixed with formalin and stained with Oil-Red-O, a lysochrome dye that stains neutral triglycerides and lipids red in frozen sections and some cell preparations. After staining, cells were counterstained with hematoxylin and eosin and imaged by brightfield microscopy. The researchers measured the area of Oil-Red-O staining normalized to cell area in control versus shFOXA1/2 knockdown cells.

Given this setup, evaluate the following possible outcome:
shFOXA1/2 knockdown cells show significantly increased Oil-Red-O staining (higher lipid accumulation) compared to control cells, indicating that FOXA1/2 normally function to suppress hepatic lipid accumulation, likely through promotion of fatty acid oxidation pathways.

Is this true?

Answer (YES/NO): NO